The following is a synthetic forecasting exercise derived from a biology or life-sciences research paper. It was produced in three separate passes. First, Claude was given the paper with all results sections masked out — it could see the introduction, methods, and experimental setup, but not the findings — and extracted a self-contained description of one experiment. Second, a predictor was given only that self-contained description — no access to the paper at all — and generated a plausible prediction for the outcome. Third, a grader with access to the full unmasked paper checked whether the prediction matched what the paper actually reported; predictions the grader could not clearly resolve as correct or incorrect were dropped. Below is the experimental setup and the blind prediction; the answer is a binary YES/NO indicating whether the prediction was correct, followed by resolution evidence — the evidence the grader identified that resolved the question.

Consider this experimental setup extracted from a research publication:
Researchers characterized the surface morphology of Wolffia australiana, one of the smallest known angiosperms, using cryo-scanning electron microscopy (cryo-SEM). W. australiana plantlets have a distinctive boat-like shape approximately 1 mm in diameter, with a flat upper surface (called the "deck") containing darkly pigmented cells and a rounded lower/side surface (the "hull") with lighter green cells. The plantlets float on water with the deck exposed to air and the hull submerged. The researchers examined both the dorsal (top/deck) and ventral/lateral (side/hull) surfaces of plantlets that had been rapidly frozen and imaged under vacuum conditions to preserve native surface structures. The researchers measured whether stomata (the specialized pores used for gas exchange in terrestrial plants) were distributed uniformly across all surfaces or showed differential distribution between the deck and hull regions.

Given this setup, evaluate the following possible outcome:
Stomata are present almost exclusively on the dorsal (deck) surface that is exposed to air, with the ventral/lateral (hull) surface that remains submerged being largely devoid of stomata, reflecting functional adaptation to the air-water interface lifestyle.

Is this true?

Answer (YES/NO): YES